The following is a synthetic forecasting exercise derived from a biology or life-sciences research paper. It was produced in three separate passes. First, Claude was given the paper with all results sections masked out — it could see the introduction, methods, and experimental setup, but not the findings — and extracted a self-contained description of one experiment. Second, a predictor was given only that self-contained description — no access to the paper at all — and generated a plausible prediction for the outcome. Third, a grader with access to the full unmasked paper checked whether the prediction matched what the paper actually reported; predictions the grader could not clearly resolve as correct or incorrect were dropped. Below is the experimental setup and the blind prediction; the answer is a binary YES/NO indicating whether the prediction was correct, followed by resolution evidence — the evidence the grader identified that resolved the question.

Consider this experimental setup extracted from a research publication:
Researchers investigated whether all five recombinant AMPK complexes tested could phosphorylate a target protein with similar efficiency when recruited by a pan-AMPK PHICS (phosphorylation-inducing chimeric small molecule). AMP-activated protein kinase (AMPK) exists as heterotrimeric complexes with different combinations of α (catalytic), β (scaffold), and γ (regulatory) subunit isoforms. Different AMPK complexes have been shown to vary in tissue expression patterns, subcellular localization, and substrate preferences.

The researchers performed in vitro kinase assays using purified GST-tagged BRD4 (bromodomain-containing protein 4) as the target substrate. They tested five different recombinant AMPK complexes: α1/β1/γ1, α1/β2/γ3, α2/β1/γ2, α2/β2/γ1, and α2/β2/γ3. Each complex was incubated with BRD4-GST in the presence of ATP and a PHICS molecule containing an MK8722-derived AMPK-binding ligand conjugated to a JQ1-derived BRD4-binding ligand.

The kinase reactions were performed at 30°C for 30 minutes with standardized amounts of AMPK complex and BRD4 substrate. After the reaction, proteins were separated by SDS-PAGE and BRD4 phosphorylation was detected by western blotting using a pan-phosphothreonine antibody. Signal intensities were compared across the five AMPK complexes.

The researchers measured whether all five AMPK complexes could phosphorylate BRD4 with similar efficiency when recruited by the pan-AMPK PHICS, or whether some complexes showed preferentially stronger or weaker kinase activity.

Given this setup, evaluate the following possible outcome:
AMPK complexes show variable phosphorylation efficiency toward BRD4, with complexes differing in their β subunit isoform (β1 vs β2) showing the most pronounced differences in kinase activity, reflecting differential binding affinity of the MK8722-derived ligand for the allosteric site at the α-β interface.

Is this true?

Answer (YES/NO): NO